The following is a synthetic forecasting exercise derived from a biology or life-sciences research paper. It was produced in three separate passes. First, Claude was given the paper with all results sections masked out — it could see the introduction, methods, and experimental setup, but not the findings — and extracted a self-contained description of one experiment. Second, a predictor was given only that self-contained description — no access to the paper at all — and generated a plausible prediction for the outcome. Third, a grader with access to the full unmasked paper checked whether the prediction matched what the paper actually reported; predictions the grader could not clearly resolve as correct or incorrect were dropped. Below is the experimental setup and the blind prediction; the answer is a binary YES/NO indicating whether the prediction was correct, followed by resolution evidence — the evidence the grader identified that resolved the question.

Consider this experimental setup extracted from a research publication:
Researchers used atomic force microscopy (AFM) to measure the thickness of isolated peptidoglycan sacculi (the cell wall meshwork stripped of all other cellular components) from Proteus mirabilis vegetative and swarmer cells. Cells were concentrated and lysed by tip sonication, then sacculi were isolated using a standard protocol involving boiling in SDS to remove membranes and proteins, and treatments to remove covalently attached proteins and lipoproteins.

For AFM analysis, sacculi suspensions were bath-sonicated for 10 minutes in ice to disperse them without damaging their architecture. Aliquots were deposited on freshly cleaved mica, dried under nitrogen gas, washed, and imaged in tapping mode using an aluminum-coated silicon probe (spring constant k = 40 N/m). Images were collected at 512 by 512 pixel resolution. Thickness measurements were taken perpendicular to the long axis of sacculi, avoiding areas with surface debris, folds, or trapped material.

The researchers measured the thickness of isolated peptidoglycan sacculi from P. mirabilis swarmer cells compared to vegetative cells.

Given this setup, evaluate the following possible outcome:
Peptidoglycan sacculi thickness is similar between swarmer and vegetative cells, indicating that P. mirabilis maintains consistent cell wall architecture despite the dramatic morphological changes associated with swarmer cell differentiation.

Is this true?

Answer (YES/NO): NO